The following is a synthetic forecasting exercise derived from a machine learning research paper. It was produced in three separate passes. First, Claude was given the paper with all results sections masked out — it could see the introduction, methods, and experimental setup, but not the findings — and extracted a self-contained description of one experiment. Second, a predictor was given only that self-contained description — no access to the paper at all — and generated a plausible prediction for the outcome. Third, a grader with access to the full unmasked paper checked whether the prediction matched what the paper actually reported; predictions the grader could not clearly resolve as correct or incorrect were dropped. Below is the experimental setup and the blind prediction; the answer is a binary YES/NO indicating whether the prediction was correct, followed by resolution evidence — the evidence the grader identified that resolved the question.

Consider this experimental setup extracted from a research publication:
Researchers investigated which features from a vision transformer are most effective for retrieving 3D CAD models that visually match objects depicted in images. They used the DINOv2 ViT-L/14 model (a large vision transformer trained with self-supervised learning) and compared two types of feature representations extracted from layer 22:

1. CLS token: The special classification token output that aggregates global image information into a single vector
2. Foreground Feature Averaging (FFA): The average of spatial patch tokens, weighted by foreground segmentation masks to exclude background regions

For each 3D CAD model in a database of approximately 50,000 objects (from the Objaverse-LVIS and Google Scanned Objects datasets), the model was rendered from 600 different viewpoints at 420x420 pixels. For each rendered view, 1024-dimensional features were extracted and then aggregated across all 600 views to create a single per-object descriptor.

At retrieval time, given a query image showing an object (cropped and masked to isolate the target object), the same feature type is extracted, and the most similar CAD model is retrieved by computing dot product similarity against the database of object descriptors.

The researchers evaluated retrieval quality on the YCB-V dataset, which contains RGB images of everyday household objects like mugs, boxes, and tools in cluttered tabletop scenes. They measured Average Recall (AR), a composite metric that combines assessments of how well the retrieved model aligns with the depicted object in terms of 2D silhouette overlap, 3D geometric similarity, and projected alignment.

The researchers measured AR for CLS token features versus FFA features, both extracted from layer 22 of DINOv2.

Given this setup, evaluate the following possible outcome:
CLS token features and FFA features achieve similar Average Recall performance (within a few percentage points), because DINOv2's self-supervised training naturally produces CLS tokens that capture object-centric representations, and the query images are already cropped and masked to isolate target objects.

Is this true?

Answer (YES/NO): NO